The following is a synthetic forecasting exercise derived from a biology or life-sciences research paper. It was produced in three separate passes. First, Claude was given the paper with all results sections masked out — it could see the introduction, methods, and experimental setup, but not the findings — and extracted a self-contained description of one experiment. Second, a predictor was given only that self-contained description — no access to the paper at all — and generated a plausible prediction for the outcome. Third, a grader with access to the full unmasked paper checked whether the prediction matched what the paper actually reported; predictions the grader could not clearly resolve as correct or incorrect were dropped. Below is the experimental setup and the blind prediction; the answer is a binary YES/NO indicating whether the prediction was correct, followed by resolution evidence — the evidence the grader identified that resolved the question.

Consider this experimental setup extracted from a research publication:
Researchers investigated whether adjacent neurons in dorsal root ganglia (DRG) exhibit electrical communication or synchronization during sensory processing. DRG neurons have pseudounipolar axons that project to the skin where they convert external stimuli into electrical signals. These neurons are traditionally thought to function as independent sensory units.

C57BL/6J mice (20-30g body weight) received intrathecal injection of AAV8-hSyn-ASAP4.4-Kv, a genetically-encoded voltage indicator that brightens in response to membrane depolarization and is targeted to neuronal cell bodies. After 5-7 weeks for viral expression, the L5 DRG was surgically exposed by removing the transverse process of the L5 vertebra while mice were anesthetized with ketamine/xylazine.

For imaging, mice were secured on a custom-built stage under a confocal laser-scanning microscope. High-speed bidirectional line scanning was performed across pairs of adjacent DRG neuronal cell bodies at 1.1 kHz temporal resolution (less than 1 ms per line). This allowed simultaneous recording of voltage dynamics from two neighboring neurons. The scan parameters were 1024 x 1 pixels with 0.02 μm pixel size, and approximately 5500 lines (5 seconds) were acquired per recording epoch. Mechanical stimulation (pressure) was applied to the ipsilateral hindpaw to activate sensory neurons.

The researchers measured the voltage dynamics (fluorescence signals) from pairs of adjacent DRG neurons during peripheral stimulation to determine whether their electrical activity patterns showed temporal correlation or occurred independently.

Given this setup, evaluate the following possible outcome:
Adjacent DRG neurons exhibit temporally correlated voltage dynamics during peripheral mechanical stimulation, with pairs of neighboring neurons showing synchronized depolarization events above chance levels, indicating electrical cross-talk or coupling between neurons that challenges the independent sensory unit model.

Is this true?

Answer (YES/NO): NO